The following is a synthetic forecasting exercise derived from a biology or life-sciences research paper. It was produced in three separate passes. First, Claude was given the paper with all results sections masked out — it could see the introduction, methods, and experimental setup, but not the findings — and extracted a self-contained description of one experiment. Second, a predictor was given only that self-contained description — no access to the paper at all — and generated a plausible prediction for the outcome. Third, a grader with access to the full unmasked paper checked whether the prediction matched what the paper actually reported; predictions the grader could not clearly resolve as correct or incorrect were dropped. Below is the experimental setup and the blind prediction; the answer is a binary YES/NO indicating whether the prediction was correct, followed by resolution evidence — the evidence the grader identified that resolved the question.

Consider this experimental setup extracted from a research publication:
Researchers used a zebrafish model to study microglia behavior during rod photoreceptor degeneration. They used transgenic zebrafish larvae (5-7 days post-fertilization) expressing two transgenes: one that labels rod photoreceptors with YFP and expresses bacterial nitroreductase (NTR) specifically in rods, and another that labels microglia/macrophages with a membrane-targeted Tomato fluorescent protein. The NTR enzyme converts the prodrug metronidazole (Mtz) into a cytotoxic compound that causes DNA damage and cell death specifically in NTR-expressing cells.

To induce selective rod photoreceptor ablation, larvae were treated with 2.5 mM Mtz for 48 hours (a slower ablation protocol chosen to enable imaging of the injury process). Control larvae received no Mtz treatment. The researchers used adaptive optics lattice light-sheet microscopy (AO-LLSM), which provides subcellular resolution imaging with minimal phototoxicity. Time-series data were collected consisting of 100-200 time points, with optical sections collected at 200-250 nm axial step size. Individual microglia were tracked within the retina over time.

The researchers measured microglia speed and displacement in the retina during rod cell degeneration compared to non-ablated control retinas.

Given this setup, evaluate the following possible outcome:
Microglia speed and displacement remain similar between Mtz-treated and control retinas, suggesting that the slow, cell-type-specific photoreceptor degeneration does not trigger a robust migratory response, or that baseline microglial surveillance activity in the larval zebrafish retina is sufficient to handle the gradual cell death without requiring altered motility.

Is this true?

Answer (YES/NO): NO